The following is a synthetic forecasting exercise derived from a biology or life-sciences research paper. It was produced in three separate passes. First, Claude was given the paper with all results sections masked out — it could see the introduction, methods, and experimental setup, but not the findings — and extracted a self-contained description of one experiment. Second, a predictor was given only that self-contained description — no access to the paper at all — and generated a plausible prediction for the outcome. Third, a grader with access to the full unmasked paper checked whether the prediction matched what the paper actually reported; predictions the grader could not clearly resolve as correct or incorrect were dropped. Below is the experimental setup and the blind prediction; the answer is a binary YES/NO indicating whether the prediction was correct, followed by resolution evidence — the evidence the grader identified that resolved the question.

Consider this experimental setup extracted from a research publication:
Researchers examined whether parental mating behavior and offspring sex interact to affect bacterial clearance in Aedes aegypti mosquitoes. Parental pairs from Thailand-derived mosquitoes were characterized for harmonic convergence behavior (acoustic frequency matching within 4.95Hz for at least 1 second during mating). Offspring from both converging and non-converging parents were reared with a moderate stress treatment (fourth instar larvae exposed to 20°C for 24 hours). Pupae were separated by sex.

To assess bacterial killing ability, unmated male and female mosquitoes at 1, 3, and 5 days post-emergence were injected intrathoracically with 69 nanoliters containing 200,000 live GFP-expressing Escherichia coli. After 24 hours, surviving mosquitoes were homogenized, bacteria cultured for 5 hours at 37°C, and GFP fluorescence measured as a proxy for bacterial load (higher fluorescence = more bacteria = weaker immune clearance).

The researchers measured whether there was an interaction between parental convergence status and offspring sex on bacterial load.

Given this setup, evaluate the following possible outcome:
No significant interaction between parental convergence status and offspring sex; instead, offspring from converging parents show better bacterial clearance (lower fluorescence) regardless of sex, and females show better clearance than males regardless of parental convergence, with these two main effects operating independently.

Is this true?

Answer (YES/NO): NO